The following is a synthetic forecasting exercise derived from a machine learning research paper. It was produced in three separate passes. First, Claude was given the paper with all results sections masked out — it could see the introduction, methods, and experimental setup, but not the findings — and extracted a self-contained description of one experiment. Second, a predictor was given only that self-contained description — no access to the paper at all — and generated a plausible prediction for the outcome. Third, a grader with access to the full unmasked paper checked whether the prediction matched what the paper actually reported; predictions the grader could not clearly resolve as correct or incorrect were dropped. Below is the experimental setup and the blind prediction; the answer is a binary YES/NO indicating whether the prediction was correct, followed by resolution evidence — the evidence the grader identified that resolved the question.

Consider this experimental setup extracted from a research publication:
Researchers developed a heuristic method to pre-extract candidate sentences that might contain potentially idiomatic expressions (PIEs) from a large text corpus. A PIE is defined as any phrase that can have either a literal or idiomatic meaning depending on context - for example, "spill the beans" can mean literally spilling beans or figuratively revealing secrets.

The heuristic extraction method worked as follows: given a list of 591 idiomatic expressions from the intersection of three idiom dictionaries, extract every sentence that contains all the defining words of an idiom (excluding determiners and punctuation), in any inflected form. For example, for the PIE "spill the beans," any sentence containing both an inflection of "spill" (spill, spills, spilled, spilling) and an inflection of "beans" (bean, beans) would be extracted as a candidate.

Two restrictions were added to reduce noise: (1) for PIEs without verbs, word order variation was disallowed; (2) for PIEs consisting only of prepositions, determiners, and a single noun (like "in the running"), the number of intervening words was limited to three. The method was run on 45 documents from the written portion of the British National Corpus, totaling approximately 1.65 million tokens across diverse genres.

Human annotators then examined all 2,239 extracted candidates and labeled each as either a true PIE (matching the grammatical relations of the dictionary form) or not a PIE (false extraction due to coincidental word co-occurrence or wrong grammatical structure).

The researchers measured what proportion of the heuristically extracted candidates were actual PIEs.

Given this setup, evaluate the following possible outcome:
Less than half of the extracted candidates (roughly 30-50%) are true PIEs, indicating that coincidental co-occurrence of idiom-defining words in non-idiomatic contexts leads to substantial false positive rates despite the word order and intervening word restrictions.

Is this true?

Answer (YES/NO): YES